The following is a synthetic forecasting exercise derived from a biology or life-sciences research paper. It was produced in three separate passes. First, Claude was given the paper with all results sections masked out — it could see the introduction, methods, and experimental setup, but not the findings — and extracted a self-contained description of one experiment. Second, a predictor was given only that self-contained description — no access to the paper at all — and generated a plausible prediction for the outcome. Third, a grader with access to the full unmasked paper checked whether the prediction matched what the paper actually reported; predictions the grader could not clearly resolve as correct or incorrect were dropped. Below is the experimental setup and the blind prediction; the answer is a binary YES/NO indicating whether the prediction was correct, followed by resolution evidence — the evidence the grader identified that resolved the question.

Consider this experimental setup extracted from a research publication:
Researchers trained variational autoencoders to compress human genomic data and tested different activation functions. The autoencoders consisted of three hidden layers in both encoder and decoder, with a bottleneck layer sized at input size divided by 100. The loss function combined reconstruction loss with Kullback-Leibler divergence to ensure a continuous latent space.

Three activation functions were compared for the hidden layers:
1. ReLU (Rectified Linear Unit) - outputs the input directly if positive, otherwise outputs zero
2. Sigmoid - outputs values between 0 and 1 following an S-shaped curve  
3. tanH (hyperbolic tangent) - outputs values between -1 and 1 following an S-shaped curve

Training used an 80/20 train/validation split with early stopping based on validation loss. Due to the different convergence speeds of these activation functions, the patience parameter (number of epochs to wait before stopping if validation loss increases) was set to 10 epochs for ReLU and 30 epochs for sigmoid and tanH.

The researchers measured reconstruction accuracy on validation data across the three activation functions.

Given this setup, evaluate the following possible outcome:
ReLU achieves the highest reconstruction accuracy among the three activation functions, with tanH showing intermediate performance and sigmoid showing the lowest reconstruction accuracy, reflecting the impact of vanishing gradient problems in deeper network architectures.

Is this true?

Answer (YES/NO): NO